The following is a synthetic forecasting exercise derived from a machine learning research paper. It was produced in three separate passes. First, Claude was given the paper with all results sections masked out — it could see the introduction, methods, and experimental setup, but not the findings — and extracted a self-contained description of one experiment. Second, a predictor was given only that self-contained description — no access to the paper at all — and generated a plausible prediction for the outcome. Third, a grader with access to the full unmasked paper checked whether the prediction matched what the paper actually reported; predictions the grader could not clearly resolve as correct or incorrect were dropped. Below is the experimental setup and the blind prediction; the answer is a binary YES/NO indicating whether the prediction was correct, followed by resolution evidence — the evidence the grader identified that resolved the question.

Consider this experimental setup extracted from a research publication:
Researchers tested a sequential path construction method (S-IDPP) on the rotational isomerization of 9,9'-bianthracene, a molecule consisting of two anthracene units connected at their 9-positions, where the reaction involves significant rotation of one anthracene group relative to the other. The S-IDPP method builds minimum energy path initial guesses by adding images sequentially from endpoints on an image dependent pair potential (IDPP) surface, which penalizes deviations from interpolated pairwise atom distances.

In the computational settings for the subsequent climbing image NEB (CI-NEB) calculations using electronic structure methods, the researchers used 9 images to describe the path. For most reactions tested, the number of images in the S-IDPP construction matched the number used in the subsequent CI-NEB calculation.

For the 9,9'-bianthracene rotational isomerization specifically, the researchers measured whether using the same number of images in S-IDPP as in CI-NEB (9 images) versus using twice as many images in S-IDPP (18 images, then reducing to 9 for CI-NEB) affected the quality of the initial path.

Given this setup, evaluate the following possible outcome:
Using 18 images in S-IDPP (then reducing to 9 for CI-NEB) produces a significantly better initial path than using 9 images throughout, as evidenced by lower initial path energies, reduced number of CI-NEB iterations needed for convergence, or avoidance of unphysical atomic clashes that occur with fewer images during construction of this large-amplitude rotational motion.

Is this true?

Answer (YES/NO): YES